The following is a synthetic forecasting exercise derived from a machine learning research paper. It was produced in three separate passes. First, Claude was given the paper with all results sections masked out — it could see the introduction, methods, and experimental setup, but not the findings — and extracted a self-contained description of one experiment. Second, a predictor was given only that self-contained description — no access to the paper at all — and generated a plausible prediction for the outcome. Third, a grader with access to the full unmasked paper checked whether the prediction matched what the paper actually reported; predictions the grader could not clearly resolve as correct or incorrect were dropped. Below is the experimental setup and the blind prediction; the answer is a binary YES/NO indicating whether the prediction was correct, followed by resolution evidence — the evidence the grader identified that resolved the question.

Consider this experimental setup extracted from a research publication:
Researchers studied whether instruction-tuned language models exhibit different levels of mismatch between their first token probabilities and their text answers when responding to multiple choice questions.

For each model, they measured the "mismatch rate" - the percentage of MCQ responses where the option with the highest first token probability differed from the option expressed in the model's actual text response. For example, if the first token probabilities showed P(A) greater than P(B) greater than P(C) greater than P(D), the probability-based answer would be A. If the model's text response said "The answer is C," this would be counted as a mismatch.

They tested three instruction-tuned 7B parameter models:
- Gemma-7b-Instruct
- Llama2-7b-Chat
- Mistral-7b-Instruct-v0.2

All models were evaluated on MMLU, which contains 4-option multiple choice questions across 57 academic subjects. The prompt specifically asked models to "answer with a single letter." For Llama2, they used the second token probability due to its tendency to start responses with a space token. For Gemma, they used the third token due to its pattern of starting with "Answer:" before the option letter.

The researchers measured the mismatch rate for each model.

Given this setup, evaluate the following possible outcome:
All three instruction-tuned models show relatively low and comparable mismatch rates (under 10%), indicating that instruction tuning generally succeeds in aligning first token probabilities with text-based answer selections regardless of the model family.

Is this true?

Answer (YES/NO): NO